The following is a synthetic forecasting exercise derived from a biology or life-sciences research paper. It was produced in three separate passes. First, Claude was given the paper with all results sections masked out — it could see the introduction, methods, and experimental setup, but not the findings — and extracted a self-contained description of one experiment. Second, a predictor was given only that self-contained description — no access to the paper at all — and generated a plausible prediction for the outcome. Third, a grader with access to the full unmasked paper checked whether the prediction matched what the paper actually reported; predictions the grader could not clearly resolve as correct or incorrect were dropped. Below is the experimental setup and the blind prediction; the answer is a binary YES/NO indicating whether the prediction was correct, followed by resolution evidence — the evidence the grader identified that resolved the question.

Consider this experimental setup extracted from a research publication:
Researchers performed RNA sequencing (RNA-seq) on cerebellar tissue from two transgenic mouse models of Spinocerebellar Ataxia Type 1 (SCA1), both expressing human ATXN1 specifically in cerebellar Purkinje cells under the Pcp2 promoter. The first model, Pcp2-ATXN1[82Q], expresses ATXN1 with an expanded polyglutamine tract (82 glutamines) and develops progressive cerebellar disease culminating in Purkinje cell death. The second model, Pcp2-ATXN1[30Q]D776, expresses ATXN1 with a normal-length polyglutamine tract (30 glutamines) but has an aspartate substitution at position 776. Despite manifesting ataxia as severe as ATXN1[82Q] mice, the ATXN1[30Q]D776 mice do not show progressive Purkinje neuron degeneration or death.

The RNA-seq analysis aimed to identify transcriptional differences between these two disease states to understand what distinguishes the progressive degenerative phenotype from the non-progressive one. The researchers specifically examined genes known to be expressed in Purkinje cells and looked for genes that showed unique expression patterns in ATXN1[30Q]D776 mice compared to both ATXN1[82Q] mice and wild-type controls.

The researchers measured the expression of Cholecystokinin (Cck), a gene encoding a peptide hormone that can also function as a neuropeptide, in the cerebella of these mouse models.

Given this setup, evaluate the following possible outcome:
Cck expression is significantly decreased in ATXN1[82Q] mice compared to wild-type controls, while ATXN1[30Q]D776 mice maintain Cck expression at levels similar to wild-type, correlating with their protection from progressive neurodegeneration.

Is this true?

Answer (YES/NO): NO